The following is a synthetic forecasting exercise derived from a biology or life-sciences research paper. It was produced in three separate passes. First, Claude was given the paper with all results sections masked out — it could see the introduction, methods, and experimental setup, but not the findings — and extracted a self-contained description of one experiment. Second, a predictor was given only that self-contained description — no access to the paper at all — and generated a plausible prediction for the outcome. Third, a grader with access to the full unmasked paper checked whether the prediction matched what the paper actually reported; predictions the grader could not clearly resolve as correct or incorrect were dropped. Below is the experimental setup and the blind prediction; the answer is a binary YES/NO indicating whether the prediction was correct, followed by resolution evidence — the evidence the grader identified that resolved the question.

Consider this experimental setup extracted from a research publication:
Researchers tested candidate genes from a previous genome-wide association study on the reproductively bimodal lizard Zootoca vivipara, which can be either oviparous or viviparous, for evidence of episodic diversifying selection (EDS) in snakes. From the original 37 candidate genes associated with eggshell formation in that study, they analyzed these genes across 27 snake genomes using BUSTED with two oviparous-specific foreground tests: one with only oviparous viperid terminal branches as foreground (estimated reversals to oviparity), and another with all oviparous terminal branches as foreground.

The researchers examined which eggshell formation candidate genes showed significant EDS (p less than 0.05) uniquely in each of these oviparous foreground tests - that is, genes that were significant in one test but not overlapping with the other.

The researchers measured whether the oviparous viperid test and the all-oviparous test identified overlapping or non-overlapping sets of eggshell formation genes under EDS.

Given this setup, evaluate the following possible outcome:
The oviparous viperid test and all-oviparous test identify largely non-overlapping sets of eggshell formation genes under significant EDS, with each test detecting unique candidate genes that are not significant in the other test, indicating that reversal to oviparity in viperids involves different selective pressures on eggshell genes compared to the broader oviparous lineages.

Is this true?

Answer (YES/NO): YES